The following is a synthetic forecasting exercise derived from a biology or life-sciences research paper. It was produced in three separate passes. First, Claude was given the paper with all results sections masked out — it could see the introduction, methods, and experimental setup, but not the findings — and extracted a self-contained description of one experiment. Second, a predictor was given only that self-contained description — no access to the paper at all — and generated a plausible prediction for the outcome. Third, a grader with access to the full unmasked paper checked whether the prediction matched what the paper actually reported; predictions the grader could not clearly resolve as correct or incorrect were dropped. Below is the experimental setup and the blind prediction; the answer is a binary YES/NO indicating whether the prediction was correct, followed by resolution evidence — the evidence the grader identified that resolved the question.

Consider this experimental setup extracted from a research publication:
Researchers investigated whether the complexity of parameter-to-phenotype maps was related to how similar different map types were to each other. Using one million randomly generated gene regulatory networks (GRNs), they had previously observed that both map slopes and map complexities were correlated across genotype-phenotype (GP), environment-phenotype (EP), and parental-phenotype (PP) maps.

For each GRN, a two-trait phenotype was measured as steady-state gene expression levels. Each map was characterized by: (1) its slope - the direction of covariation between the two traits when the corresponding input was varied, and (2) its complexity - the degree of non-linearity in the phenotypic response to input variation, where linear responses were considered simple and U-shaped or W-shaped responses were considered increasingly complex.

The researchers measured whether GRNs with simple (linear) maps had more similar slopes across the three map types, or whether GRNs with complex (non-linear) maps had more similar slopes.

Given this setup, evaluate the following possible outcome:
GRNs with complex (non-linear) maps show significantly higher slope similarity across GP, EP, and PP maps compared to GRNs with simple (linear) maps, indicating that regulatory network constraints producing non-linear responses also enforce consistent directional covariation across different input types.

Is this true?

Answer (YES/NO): NO